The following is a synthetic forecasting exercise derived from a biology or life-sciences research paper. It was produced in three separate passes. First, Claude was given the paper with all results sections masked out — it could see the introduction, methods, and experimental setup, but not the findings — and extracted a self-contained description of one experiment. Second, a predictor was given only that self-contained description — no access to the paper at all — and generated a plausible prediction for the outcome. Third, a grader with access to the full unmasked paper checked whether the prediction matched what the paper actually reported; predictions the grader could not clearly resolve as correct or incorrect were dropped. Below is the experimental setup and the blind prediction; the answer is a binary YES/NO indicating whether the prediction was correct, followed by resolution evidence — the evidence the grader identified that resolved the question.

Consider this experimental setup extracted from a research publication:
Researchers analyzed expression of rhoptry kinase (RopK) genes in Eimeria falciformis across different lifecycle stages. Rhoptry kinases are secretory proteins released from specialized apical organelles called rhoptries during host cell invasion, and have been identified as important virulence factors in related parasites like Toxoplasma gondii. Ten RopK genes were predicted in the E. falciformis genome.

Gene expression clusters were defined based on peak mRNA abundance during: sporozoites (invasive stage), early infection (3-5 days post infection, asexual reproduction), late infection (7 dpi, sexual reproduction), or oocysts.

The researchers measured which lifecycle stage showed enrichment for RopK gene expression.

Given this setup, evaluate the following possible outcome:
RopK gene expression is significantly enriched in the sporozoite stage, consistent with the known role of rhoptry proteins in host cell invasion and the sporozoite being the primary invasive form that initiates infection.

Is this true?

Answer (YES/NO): NO